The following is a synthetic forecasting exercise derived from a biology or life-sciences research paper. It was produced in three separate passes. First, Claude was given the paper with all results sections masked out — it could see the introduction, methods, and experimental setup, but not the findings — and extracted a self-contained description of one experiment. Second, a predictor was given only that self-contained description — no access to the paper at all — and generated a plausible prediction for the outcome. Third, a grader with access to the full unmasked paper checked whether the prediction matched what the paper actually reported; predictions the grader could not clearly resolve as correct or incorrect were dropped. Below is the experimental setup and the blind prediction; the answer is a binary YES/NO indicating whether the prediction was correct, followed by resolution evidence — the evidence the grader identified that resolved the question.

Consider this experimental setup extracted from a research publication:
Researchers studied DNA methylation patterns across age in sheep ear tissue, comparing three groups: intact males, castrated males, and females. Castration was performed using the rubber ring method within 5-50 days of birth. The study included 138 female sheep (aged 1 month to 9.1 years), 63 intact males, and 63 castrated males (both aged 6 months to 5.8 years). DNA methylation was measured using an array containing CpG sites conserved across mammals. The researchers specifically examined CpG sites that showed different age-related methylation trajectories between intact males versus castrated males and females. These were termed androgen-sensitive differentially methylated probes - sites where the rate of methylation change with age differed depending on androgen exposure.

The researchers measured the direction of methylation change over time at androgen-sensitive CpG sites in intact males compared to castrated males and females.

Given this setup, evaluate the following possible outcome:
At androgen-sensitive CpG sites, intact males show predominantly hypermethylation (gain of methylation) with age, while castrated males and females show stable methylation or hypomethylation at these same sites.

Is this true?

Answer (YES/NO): NO